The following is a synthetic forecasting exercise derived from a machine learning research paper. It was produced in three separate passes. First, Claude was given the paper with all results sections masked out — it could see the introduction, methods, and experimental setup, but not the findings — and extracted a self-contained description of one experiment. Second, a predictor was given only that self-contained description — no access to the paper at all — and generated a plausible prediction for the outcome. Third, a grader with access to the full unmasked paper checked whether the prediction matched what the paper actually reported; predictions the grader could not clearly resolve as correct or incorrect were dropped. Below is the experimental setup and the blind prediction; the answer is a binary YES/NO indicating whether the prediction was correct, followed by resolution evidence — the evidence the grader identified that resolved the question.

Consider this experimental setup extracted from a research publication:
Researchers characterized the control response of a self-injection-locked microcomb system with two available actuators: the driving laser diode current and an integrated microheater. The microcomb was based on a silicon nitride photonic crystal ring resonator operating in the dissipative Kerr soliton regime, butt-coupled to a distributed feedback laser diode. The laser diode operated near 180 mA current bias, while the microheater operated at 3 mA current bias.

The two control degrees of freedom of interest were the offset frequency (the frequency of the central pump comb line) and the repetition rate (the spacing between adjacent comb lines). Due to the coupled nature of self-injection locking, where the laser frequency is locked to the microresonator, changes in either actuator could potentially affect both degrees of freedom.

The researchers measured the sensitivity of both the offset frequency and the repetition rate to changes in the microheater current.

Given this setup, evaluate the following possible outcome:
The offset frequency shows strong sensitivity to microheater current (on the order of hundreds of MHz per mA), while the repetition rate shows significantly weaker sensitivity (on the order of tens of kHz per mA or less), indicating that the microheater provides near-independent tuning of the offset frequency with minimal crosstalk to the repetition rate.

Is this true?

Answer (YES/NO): NO